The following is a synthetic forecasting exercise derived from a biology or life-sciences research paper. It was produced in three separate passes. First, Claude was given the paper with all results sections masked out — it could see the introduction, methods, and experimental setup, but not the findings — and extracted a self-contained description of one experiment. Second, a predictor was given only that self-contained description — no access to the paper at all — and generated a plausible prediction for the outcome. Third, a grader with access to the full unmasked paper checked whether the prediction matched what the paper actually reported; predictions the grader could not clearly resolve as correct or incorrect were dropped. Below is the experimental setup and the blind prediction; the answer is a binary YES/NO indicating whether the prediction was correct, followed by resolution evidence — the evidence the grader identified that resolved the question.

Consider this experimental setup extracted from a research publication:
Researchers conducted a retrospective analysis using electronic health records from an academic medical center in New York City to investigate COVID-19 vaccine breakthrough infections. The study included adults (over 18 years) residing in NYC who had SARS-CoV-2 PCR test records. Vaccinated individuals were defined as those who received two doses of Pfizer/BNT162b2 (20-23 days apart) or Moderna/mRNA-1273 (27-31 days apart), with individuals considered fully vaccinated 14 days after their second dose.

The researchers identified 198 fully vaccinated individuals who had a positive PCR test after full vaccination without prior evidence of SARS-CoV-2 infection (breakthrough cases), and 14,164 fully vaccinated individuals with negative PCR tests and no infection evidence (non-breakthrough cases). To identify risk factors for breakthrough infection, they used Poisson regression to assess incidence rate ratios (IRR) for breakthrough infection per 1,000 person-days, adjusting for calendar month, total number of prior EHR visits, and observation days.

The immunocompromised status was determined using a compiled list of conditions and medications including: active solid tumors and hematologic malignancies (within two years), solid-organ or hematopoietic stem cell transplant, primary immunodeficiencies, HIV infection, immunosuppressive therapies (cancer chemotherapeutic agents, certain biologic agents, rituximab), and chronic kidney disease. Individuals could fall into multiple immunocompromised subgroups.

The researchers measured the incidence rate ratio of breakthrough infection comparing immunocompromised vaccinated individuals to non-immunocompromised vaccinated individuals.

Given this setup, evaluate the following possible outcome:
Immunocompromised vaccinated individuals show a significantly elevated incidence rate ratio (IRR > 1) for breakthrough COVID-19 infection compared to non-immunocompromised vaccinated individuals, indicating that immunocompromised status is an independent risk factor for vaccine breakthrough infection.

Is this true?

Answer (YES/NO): YES